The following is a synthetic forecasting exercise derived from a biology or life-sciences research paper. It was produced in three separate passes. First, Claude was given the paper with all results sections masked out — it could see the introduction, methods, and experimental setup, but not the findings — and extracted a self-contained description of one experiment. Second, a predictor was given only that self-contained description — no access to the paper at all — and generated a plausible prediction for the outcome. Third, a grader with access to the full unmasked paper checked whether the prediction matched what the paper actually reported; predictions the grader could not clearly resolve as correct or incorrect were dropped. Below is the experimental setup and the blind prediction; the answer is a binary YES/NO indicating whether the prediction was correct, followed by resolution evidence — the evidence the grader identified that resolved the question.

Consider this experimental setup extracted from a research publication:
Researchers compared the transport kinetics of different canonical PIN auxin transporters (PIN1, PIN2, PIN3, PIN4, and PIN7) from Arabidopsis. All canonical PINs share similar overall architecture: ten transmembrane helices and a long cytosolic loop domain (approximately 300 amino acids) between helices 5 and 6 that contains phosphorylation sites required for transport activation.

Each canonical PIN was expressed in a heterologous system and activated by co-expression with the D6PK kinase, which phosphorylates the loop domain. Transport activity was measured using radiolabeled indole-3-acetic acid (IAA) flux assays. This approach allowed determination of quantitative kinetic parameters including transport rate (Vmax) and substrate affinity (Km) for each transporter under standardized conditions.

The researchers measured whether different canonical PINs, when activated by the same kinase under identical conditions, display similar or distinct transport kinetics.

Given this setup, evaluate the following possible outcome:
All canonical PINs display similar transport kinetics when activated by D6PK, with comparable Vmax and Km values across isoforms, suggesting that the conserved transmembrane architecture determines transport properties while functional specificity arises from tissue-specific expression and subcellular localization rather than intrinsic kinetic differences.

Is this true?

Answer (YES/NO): NO